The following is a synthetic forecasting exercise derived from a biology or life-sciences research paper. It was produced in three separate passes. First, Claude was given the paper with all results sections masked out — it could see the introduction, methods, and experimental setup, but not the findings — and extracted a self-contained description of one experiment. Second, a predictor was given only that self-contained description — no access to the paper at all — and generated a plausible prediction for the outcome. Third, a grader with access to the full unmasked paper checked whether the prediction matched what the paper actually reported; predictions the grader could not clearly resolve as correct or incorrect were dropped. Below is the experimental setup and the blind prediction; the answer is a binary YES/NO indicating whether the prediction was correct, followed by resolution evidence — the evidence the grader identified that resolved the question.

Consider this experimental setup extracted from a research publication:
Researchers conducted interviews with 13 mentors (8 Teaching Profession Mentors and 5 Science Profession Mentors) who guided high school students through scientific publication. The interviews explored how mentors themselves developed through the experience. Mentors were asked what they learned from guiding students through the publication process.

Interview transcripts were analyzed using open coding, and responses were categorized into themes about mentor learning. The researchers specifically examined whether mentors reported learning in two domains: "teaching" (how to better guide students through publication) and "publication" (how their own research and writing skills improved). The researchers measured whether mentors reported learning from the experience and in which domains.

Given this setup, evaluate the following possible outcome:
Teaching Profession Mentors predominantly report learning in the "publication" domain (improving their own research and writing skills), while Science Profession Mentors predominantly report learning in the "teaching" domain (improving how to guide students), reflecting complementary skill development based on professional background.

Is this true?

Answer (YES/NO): NO